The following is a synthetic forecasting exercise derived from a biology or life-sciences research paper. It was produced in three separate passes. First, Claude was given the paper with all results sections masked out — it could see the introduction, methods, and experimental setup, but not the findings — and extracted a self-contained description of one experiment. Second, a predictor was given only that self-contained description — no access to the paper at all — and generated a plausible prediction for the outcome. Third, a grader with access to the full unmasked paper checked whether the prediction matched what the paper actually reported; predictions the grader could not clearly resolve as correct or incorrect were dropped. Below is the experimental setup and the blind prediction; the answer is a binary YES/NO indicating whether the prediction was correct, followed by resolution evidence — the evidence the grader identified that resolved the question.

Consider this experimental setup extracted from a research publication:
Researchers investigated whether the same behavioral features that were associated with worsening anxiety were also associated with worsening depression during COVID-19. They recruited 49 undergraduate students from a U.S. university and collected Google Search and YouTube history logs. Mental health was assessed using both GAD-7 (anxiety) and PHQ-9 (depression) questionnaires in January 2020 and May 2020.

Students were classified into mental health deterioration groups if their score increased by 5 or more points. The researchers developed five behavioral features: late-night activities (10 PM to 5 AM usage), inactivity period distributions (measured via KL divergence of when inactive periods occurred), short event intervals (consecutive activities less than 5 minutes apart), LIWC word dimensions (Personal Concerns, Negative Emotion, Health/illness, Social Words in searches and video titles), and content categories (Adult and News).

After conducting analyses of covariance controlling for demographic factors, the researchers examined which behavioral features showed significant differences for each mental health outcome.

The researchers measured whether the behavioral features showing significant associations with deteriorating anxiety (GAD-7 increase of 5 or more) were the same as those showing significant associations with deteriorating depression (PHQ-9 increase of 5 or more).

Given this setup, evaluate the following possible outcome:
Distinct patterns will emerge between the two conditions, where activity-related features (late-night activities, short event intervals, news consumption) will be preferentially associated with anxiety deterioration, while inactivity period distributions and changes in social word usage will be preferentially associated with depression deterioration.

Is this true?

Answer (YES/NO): NO